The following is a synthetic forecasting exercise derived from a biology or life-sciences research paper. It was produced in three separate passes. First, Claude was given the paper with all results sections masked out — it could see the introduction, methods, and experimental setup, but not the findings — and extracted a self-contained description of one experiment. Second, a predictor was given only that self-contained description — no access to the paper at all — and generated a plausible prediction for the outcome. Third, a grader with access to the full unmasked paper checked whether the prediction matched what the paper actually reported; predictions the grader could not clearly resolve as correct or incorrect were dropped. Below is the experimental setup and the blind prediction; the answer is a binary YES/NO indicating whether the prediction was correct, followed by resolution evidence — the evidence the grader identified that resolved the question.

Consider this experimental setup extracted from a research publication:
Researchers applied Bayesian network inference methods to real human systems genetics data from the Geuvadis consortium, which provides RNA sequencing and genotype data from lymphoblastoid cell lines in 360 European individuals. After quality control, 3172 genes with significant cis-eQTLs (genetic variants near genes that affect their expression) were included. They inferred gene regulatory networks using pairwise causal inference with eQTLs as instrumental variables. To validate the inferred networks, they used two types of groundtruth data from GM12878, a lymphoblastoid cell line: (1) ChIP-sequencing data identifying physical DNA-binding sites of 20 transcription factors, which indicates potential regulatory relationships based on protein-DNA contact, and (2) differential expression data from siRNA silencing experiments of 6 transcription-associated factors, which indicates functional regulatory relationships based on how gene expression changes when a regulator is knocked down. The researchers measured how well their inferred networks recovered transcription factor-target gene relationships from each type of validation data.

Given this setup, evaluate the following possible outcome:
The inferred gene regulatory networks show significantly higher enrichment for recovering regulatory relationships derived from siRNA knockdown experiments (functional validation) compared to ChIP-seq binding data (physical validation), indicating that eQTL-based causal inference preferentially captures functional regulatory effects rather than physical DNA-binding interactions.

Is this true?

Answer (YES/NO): NO